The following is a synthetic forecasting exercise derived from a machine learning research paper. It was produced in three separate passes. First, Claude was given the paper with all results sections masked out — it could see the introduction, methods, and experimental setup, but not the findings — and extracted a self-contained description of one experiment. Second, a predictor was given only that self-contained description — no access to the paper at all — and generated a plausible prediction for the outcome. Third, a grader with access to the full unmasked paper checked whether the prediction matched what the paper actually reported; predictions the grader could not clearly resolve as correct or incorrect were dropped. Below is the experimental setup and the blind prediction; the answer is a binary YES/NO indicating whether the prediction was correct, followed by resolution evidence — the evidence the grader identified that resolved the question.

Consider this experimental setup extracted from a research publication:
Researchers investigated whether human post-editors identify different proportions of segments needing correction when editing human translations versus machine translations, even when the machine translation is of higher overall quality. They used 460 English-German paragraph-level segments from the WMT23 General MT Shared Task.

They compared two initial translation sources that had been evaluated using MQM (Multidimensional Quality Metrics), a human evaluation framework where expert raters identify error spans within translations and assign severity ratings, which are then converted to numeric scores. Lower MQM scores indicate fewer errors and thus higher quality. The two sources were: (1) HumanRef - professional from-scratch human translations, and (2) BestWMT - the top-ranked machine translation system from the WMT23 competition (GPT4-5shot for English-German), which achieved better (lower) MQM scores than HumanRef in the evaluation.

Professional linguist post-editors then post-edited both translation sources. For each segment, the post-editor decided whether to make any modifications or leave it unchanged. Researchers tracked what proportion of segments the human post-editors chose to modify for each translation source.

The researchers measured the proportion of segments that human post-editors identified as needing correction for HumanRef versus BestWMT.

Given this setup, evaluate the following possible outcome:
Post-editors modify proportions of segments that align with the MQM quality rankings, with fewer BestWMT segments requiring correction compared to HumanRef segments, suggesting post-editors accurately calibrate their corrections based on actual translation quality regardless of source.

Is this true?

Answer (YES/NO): NO